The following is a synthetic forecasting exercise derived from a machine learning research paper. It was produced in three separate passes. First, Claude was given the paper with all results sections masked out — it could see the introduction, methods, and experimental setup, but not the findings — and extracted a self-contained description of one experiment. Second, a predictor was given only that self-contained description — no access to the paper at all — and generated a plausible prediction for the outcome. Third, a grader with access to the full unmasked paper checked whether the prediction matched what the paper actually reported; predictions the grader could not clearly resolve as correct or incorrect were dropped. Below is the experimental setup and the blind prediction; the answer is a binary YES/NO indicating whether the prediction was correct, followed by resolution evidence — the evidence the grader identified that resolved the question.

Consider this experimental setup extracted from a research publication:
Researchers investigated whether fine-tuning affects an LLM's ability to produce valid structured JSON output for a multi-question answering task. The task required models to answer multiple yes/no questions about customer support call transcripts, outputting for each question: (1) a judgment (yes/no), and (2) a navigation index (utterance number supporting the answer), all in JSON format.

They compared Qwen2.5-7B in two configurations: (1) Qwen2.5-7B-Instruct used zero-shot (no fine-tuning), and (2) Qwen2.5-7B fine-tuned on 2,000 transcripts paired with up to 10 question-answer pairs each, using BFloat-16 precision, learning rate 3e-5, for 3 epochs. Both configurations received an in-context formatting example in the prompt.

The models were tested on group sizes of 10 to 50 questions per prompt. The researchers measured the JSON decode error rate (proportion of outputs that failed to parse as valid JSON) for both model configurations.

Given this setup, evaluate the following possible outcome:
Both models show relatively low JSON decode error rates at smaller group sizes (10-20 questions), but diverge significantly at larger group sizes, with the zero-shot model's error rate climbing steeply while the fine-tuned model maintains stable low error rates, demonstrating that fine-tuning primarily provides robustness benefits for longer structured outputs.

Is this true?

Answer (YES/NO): NO